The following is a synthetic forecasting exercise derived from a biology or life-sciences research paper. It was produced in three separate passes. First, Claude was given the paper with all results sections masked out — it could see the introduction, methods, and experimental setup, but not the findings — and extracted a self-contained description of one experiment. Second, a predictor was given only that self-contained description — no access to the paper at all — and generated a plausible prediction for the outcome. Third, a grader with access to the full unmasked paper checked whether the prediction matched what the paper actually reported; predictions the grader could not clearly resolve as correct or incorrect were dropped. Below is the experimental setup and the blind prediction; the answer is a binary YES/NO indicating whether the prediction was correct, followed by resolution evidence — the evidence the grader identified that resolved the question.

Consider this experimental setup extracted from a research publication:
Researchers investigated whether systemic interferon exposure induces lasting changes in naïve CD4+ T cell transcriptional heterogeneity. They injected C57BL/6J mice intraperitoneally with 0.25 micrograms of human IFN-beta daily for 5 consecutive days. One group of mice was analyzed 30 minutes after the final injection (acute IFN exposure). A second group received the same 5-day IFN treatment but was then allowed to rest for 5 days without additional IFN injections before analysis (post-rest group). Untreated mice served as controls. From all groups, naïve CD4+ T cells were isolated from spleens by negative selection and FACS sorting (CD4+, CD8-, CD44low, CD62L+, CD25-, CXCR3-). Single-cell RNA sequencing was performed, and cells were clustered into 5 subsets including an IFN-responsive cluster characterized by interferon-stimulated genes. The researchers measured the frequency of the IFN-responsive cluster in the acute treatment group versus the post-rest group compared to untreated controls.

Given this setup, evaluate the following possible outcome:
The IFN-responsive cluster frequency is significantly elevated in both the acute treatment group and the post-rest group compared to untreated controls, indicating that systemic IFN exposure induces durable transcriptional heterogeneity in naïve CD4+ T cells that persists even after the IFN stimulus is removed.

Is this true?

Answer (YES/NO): NO